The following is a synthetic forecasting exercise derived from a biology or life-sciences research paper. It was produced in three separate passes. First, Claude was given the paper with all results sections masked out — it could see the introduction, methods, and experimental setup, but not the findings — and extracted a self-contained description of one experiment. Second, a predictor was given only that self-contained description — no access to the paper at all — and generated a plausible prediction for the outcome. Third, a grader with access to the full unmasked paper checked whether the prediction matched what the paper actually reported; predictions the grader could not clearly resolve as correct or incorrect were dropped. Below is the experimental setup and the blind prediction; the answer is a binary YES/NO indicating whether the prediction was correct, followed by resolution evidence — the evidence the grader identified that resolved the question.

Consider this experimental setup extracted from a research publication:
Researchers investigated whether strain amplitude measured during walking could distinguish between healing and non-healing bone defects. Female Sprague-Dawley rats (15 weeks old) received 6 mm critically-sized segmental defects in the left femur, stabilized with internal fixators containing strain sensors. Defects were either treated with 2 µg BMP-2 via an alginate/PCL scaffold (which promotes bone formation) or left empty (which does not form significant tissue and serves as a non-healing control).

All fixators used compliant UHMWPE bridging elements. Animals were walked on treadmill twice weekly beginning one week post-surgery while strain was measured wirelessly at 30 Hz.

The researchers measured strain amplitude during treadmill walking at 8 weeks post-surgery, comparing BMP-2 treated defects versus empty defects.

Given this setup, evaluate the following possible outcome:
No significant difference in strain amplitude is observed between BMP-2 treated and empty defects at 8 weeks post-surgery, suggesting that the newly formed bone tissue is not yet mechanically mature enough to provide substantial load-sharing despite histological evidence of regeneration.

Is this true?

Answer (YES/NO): NO